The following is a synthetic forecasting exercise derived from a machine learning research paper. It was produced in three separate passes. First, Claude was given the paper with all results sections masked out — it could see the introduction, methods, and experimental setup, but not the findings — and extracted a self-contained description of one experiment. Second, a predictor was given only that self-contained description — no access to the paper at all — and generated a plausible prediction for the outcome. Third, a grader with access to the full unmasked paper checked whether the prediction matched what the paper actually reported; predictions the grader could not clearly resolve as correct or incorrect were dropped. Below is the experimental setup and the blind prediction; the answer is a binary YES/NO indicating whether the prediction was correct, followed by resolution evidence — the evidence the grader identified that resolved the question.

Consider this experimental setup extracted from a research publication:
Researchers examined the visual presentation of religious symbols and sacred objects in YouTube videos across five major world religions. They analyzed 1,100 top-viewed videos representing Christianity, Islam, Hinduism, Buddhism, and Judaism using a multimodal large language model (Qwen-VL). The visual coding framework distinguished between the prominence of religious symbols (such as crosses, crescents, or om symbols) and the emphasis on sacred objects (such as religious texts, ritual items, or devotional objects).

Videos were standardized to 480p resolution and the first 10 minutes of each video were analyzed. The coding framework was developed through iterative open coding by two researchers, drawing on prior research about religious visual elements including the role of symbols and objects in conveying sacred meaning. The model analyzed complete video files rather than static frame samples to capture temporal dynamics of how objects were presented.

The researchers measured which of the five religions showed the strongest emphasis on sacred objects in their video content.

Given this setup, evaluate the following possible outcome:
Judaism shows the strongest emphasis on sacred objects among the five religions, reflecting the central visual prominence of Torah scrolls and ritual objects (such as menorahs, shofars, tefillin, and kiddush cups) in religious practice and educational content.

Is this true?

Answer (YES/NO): NO